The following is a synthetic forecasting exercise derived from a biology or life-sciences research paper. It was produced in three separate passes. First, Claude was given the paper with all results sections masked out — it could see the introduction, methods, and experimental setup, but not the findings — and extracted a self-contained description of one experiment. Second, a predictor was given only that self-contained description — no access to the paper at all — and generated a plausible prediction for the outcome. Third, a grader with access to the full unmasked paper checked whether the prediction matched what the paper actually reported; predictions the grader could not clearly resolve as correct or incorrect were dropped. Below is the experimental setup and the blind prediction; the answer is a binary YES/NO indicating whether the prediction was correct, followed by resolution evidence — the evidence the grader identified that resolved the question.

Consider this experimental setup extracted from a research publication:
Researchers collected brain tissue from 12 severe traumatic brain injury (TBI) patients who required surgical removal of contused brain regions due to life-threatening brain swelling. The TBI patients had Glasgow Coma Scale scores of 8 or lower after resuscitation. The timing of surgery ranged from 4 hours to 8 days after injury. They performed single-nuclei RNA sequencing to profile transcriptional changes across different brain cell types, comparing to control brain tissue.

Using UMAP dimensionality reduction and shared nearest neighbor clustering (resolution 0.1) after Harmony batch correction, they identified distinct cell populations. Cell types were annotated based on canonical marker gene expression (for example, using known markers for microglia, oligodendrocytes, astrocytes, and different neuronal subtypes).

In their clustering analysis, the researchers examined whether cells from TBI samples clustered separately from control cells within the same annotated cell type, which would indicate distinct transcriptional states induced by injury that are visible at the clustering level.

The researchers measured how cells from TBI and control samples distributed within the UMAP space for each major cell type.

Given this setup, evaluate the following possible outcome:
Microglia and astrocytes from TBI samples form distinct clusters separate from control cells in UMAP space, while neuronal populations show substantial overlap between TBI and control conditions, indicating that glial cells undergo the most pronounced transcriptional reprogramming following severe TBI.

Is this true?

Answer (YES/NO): NO